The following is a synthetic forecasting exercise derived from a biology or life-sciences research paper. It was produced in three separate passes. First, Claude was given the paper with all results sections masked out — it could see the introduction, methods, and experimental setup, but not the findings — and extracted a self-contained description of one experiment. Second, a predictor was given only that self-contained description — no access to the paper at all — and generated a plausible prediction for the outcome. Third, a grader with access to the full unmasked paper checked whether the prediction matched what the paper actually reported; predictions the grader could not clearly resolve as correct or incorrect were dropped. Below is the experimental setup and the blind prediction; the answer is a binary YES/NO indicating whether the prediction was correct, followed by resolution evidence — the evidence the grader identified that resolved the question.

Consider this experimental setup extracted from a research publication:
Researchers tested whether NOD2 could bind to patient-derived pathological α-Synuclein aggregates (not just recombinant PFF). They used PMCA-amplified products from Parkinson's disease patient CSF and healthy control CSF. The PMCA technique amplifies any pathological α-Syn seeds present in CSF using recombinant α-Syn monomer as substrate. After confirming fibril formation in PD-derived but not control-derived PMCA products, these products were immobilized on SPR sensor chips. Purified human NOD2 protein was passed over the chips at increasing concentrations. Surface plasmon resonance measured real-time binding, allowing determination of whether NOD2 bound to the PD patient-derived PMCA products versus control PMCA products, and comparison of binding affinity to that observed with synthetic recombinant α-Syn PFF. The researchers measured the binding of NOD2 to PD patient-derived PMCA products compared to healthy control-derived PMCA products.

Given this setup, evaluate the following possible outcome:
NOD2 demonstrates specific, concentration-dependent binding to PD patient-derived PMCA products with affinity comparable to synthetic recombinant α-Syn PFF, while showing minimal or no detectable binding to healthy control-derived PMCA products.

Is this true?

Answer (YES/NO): NO